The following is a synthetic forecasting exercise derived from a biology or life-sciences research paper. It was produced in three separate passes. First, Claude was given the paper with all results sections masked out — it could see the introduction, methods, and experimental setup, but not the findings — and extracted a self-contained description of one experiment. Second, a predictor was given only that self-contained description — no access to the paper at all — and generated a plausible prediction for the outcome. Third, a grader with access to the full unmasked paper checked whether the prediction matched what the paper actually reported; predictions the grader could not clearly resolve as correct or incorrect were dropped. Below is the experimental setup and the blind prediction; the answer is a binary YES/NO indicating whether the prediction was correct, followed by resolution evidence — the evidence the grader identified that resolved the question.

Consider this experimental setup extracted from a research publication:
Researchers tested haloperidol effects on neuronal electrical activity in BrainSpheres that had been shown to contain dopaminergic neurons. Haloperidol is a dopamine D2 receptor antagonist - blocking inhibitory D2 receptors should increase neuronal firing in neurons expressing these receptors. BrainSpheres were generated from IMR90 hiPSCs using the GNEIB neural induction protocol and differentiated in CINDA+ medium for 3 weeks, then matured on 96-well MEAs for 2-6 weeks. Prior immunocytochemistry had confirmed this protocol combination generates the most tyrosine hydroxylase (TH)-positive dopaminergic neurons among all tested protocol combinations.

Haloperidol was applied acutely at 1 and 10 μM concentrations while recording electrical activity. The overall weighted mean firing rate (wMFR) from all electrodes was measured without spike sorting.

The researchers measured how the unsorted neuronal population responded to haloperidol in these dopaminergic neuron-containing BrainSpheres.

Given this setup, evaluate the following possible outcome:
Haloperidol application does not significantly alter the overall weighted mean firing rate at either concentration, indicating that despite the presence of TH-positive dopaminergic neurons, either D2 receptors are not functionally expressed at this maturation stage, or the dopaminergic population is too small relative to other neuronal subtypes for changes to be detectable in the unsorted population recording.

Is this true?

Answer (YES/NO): NO